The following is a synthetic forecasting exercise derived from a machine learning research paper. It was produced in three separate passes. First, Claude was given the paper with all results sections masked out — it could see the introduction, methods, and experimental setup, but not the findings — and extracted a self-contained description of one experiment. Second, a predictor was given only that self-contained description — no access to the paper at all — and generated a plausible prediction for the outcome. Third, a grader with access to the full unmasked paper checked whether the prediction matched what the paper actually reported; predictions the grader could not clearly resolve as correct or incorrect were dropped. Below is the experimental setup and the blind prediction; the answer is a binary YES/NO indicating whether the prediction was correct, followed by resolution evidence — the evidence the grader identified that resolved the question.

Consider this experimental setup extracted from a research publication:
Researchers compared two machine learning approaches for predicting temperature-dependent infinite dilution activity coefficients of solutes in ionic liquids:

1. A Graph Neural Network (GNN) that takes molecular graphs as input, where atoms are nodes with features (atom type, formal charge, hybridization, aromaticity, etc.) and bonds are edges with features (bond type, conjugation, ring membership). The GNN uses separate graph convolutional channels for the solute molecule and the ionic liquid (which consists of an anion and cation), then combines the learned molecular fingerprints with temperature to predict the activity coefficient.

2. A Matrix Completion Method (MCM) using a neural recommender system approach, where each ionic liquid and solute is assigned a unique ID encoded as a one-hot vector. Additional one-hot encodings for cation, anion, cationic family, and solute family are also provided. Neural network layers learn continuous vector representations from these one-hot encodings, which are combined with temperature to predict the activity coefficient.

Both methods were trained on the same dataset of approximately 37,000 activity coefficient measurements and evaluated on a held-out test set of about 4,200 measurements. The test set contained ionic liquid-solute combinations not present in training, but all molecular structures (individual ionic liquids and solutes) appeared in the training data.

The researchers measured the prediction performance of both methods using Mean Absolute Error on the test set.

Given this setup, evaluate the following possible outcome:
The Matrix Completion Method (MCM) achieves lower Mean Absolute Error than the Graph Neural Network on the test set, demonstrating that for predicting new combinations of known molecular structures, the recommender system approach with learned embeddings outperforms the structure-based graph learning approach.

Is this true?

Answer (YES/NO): NO